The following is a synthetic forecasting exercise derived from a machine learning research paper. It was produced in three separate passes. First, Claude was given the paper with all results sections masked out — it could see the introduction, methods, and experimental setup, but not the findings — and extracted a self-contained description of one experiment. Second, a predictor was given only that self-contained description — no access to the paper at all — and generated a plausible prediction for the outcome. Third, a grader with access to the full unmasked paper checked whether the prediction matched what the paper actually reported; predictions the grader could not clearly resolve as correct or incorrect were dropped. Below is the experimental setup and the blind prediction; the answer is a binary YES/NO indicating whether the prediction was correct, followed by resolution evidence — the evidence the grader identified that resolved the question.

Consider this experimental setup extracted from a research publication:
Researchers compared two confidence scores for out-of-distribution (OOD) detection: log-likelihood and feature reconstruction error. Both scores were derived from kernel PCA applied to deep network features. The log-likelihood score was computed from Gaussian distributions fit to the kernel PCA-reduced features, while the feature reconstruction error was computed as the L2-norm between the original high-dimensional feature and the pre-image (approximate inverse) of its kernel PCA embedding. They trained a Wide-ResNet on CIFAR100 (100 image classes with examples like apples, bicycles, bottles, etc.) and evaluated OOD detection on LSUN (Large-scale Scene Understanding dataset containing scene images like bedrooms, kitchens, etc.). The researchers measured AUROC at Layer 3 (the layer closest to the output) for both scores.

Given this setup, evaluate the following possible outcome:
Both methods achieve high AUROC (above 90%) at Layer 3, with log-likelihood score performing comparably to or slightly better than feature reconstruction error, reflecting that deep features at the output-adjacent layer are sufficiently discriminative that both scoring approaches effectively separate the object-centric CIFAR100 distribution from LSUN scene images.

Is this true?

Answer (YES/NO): YES